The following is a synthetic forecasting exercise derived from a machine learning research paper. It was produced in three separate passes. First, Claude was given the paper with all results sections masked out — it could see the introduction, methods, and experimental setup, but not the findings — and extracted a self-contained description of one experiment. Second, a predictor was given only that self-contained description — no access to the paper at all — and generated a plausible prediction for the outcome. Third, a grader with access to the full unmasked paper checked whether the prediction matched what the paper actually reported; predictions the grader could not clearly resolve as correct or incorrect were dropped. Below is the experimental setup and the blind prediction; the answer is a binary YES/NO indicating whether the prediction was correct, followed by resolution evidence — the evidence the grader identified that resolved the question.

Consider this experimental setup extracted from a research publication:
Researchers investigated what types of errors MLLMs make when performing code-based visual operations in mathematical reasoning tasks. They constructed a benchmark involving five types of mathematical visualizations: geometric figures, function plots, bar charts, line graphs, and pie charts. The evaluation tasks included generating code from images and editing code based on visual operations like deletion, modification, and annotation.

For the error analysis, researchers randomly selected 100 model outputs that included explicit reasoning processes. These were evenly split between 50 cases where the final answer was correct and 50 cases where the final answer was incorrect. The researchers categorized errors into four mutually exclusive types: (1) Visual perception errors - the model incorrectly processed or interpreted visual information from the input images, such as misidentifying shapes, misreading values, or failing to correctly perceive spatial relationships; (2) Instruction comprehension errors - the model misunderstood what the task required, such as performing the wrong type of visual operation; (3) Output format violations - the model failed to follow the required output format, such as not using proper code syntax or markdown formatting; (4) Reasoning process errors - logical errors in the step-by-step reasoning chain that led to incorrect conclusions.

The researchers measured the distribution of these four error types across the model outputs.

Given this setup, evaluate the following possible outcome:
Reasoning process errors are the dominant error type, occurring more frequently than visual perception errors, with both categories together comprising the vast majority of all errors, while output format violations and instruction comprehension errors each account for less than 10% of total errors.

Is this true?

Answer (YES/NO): NO